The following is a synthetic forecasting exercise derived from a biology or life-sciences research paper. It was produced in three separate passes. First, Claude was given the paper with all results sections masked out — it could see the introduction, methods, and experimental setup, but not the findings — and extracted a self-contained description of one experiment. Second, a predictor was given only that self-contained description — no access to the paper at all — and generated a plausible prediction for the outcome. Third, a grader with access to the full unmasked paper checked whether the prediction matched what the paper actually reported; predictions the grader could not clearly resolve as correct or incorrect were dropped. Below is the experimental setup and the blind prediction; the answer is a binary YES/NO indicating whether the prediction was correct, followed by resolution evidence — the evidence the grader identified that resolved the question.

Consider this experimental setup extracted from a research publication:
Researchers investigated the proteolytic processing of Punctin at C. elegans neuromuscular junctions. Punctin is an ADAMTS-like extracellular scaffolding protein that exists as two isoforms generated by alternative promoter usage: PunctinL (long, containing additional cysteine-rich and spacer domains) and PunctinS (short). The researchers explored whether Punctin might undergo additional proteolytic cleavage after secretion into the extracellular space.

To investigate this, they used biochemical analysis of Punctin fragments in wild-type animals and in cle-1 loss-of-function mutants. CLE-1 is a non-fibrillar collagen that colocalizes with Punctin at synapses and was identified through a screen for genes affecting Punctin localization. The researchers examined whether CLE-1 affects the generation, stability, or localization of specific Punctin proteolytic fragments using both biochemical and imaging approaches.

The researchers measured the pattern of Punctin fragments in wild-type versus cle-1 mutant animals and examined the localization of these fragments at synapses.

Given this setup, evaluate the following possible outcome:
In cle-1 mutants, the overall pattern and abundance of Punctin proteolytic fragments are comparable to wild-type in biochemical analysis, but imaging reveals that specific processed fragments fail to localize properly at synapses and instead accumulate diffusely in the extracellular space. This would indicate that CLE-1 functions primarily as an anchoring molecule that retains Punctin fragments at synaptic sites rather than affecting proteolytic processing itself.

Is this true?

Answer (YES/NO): NO